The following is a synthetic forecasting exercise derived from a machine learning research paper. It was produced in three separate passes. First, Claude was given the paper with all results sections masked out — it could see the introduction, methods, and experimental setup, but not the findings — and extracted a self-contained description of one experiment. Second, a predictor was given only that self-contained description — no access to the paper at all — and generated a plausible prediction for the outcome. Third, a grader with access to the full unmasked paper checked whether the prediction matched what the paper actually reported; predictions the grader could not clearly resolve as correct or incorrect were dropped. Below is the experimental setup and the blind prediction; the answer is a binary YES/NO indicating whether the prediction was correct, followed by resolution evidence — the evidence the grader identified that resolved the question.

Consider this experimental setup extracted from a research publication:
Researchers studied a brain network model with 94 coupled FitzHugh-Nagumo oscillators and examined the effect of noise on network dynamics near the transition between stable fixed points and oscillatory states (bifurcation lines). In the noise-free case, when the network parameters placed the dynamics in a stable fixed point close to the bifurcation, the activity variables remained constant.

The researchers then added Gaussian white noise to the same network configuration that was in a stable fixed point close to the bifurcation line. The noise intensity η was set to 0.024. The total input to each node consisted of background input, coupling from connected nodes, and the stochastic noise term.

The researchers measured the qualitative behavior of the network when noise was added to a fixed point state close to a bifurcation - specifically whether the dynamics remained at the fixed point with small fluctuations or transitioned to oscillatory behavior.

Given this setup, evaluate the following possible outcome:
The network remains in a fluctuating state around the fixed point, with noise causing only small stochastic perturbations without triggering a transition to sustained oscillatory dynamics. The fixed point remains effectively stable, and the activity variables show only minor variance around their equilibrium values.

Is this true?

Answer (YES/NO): NO